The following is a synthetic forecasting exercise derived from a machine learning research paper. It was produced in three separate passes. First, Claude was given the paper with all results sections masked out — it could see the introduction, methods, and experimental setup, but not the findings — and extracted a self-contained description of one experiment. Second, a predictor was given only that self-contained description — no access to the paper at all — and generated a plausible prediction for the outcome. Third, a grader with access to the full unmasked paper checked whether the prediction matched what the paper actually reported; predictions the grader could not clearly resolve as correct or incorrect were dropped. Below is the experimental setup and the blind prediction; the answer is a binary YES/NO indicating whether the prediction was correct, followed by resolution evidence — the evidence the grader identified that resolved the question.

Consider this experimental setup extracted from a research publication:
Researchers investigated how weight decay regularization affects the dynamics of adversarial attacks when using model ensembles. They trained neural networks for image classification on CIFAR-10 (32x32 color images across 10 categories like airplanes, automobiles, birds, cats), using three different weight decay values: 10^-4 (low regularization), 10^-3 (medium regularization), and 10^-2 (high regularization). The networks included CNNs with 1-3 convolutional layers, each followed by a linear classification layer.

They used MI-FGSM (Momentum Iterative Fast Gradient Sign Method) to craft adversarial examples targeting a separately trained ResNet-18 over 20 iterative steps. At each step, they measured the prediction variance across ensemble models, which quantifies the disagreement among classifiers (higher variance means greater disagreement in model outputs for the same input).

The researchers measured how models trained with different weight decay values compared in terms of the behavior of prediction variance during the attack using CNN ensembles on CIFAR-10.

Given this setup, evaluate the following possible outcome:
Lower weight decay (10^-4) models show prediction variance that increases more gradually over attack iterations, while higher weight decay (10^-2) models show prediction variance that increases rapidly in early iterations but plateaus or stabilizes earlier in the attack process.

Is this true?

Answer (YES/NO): NO